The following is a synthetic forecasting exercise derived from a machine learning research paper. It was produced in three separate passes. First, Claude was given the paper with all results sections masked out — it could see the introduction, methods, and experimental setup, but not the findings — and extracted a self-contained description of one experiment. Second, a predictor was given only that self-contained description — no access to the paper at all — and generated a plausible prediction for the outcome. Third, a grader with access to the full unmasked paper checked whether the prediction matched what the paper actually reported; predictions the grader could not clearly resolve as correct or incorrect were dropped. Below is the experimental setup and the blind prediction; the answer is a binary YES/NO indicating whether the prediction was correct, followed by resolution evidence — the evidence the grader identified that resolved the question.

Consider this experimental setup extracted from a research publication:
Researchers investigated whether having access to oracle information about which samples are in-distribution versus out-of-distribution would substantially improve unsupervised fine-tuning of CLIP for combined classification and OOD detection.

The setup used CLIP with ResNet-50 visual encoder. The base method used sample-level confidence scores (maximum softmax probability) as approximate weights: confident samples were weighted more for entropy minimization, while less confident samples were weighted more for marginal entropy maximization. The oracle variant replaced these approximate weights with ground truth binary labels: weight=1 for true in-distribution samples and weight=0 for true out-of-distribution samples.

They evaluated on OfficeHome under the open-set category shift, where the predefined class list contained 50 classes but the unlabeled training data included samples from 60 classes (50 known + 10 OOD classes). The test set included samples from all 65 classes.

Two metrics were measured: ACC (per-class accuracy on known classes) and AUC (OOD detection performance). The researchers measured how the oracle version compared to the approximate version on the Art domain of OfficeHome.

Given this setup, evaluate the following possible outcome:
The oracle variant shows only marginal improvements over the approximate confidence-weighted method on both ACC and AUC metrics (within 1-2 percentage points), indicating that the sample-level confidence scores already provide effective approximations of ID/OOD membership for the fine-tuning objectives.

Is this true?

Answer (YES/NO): NO